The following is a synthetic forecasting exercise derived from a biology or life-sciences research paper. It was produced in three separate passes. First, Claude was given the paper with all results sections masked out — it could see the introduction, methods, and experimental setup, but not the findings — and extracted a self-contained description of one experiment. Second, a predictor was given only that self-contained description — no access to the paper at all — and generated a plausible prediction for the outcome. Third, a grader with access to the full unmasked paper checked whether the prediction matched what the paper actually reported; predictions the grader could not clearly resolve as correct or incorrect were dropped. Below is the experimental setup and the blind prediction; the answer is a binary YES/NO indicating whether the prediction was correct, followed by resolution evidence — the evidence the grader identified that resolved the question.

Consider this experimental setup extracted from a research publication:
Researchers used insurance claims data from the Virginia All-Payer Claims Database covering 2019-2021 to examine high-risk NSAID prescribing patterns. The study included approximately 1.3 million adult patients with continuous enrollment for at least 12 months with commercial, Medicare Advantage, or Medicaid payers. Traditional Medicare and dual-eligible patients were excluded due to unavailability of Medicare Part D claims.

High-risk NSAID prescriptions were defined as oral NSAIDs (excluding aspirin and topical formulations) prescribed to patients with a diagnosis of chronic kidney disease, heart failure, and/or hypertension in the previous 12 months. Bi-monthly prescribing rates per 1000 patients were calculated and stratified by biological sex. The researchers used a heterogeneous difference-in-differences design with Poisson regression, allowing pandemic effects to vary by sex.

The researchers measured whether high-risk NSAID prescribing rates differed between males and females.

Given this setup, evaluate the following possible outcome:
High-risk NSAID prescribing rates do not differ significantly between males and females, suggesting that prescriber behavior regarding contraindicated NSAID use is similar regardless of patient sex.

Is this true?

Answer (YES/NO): NO